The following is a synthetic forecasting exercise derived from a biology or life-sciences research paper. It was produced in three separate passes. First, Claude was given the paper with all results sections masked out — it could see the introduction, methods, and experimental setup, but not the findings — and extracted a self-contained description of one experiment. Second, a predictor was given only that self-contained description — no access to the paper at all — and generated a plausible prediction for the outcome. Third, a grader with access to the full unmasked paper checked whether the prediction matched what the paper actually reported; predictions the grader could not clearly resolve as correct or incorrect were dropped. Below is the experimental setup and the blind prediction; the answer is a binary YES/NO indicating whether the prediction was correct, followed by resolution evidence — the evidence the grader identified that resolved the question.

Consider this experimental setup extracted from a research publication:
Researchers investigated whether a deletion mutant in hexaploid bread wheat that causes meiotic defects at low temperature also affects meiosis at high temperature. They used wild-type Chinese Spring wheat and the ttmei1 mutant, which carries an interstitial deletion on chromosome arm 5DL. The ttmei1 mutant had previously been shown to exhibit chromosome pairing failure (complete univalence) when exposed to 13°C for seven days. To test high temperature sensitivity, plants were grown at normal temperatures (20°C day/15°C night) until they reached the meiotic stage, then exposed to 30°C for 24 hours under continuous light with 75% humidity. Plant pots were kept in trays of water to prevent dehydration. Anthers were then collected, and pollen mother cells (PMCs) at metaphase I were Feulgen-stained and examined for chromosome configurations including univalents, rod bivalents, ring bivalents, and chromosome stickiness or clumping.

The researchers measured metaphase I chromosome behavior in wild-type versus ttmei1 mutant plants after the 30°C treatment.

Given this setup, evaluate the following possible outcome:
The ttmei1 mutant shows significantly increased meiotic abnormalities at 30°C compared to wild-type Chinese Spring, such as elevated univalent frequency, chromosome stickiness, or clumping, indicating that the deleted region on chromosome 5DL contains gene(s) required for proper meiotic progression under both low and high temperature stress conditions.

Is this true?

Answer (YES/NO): YES